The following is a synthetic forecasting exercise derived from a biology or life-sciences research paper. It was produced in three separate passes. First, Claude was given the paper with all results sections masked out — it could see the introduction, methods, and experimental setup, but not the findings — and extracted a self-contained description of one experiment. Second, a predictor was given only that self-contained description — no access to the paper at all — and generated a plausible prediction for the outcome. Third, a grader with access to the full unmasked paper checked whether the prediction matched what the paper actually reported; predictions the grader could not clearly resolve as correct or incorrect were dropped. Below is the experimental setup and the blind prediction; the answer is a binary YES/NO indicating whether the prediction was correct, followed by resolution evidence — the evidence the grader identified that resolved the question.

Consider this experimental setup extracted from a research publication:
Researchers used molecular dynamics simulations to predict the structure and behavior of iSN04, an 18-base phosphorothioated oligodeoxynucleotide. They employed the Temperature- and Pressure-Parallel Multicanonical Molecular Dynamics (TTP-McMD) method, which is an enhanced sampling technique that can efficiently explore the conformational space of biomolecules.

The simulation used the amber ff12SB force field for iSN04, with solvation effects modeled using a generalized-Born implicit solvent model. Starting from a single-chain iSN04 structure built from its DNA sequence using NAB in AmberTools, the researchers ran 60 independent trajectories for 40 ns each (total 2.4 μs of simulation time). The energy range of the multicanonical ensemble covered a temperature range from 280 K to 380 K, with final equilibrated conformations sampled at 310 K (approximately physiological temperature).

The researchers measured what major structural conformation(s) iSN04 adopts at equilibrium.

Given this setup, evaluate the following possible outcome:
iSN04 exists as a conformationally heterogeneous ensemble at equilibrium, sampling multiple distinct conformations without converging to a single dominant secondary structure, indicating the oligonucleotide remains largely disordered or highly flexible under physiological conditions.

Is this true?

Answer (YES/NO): NO